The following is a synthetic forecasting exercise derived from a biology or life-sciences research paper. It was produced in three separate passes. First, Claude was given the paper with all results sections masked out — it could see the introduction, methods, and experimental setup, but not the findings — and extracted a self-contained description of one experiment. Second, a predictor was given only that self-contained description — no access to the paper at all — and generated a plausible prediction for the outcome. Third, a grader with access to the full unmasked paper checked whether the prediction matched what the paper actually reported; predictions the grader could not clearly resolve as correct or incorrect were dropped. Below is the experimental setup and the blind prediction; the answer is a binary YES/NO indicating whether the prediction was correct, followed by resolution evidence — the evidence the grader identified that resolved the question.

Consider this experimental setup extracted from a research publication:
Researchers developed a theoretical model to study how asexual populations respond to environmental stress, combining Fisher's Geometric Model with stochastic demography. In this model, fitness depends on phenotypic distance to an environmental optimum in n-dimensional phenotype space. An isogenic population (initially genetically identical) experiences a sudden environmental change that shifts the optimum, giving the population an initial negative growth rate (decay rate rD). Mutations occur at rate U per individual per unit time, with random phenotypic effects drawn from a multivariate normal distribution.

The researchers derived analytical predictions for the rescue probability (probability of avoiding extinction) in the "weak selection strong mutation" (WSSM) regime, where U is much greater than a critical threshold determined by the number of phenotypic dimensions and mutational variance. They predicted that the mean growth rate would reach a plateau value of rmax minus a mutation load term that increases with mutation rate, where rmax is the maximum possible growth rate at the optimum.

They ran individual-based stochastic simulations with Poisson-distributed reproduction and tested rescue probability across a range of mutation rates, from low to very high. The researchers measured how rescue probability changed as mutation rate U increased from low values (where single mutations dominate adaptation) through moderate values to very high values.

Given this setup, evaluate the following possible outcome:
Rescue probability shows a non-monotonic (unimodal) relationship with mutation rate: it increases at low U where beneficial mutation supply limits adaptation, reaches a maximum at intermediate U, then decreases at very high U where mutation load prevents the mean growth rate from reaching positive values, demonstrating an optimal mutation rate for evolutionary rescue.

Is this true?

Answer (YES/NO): YES